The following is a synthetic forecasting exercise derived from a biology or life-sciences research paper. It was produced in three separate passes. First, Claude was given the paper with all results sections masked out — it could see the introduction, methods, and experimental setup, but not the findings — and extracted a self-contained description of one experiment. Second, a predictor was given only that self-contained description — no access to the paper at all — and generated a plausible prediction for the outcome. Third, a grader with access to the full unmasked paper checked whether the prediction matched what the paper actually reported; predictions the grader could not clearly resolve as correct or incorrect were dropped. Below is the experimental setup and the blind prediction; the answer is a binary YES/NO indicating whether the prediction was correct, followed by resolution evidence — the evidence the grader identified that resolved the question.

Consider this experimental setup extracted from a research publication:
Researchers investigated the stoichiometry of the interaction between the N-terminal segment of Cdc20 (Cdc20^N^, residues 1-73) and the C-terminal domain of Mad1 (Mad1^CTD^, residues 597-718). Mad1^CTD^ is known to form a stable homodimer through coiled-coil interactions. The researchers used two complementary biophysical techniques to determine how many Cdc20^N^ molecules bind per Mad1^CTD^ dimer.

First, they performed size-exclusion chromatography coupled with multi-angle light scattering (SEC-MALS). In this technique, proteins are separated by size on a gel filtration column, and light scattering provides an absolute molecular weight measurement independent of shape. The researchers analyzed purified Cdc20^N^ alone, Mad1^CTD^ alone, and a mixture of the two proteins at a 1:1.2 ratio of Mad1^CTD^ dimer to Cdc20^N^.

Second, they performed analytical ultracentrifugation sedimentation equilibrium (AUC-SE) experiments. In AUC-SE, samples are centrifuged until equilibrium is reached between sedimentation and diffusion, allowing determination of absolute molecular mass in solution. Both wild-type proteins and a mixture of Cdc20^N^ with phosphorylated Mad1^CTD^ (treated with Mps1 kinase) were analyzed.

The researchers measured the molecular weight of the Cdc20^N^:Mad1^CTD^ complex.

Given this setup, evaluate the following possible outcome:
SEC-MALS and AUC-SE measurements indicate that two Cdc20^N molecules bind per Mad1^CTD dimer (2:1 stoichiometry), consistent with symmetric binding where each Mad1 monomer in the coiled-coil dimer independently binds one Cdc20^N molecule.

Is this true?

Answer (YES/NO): NO